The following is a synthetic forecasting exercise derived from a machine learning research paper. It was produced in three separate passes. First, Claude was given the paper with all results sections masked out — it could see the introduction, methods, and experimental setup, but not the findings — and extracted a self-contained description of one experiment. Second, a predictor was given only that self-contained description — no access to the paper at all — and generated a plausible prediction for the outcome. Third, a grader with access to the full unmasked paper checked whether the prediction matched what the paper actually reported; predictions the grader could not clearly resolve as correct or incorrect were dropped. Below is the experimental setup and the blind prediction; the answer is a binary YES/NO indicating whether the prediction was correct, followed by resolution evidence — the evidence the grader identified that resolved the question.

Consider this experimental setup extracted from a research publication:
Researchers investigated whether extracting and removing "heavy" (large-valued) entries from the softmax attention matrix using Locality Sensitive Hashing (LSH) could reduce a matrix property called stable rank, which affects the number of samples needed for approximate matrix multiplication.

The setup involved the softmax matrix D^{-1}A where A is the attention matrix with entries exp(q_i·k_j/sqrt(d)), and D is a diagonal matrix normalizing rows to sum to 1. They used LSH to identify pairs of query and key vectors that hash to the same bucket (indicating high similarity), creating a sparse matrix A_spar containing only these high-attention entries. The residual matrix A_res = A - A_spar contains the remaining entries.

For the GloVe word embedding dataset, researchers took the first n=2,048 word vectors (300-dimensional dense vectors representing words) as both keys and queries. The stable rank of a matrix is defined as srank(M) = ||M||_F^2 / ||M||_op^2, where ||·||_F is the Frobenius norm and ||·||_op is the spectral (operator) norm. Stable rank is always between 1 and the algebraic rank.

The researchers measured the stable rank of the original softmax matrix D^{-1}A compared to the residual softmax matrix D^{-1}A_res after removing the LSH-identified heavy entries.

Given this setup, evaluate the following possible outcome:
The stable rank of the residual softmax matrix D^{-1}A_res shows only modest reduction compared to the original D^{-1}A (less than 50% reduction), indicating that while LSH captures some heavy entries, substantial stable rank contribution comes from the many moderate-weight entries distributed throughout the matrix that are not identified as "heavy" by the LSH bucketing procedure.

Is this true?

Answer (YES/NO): NO